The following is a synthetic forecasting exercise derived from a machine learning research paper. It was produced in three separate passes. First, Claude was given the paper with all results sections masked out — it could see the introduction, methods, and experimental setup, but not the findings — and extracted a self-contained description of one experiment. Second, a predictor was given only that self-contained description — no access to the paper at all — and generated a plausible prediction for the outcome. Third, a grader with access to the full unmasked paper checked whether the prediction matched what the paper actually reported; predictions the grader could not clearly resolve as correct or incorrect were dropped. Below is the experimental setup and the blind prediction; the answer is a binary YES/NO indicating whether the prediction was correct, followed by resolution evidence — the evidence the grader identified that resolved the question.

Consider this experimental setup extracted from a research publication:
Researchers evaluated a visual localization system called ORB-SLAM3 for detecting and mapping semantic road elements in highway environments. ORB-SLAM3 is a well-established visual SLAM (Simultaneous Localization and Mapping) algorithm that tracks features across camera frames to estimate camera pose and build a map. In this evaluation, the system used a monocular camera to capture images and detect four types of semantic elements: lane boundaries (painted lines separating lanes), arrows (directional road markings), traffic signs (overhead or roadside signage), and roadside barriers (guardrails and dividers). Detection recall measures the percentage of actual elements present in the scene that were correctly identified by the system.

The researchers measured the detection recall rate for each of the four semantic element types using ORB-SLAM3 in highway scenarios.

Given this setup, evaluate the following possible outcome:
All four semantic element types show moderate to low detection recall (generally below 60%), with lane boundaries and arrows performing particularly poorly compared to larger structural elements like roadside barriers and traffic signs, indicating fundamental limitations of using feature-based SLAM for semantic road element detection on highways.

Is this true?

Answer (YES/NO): NO